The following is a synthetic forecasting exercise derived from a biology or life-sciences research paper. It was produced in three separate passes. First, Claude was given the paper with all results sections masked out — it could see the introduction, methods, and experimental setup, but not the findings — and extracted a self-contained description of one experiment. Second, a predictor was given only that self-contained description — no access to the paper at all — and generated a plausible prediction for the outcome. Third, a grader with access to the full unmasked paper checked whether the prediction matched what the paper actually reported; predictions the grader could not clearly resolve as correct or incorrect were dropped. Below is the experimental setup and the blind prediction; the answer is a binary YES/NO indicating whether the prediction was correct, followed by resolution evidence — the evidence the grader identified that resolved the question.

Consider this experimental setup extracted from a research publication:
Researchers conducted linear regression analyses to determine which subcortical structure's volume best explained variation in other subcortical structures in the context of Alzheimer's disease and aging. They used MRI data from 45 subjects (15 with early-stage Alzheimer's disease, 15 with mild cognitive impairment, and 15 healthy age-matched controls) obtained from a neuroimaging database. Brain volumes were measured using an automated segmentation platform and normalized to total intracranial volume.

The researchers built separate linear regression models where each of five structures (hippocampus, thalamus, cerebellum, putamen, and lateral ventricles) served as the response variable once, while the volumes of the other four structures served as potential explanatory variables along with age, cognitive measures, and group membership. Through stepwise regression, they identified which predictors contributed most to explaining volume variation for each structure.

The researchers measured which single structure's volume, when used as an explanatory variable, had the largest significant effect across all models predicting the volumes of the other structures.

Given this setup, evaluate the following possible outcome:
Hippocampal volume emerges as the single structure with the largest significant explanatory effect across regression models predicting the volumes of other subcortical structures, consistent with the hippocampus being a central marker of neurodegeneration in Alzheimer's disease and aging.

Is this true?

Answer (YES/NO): NO